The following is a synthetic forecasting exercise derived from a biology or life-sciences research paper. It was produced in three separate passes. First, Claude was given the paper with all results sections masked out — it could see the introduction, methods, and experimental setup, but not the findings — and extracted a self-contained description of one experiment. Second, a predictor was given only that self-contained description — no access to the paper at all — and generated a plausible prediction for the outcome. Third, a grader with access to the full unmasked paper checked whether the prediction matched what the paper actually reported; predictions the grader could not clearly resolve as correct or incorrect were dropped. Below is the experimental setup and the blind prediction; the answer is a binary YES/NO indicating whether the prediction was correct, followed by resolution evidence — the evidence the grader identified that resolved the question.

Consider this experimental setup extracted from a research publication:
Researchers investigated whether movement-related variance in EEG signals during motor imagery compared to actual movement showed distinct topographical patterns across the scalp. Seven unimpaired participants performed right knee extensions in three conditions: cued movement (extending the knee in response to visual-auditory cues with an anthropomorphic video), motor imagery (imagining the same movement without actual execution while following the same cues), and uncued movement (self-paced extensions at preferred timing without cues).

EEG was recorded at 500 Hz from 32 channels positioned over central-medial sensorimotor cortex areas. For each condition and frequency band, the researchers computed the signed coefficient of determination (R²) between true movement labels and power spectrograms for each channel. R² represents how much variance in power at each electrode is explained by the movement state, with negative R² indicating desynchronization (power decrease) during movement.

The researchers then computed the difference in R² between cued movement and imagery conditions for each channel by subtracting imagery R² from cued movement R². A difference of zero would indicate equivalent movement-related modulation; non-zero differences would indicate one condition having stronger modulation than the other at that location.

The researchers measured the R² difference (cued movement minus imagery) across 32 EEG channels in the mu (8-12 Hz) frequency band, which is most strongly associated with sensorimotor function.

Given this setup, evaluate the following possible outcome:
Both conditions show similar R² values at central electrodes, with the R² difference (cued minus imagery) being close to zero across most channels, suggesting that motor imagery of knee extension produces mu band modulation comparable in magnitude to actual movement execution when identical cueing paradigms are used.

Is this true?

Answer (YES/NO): NO